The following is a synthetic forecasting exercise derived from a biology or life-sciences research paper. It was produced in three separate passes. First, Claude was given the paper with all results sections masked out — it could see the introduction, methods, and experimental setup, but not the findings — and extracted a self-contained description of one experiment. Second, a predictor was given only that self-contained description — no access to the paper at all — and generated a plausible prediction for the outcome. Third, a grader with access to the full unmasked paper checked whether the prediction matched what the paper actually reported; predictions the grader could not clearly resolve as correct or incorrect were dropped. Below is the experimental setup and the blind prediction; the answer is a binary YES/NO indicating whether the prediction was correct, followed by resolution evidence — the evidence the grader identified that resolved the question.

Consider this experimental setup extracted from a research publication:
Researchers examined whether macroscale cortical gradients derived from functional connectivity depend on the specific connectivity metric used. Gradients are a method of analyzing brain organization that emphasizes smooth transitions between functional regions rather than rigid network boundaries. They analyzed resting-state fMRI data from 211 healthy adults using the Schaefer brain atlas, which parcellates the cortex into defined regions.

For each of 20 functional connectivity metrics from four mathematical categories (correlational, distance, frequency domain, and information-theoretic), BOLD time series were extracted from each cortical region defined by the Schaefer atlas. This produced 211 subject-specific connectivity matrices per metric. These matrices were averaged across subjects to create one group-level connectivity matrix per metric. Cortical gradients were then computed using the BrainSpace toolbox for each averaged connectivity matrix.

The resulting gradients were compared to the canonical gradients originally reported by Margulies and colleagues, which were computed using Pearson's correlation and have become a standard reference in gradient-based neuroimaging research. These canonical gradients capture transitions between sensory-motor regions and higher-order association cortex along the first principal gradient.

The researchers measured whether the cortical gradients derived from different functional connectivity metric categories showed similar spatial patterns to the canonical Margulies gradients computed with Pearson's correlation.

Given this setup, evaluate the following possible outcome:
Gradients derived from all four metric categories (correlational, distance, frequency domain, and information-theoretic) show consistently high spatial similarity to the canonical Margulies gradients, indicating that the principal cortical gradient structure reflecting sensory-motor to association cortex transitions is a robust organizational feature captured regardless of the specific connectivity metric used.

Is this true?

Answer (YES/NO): NO